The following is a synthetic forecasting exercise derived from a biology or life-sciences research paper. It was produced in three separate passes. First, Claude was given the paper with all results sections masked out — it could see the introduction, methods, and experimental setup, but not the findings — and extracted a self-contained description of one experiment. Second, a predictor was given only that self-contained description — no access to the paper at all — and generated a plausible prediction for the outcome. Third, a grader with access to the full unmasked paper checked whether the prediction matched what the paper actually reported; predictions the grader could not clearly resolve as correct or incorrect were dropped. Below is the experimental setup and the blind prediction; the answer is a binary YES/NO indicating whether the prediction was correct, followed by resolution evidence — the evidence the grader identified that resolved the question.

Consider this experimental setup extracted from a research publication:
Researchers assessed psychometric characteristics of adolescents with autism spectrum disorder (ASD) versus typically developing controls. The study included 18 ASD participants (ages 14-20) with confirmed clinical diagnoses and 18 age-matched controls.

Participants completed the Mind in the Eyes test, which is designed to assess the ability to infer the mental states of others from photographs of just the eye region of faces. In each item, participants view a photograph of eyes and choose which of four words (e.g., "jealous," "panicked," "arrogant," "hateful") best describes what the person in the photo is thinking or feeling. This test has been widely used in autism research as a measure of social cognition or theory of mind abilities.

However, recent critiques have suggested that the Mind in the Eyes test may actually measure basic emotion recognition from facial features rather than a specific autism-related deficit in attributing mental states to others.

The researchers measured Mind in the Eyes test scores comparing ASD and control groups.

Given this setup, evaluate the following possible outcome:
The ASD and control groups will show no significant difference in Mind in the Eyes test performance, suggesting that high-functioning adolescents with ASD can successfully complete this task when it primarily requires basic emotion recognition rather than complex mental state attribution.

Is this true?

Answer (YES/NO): YES